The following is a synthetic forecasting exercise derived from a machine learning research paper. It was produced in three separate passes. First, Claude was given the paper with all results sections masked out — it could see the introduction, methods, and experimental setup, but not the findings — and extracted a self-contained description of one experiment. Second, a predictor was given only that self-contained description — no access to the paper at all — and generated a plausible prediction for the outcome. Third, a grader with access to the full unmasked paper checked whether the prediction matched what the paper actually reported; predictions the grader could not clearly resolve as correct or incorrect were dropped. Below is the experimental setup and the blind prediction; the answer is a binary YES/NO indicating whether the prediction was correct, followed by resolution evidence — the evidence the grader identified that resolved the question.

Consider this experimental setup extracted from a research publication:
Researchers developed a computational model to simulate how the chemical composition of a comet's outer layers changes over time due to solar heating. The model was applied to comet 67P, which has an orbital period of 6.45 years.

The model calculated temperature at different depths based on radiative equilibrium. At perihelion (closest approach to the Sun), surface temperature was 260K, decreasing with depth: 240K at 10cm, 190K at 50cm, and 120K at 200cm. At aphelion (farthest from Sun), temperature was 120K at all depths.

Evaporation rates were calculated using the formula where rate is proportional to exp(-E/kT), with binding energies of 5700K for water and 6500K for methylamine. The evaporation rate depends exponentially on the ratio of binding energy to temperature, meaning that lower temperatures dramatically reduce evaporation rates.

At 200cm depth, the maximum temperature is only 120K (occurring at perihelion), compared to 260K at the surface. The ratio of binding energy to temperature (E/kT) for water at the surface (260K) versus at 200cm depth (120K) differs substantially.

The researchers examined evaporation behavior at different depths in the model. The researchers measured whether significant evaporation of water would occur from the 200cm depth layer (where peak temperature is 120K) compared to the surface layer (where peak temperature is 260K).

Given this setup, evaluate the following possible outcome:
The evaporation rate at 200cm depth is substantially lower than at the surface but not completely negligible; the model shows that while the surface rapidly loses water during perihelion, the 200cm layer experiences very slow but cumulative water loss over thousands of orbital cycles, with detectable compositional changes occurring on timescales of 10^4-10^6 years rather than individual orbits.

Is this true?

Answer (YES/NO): NO